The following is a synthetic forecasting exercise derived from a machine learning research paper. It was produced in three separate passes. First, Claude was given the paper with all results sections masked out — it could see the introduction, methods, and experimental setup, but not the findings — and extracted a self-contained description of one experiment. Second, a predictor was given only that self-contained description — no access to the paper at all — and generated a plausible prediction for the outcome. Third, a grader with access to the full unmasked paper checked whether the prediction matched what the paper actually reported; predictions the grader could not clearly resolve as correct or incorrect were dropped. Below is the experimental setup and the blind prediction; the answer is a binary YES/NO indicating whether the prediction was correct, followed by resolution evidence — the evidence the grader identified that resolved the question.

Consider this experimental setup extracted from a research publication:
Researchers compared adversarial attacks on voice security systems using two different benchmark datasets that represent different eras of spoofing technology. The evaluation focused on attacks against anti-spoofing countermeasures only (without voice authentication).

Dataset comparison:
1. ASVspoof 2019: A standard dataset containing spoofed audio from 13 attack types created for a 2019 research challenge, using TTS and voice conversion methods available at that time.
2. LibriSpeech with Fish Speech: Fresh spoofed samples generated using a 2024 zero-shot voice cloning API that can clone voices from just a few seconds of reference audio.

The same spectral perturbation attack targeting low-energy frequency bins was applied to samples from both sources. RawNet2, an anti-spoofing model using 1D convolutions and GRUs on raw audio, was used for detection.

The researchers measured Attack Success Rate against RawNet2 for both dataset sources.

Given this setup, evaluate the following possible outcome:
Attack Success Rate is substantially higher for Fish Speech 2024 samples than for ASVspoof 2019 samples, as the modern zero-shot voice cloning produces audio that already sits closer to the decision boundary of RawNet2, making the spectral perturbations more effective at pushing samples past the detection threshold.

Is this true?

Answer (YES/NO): NO